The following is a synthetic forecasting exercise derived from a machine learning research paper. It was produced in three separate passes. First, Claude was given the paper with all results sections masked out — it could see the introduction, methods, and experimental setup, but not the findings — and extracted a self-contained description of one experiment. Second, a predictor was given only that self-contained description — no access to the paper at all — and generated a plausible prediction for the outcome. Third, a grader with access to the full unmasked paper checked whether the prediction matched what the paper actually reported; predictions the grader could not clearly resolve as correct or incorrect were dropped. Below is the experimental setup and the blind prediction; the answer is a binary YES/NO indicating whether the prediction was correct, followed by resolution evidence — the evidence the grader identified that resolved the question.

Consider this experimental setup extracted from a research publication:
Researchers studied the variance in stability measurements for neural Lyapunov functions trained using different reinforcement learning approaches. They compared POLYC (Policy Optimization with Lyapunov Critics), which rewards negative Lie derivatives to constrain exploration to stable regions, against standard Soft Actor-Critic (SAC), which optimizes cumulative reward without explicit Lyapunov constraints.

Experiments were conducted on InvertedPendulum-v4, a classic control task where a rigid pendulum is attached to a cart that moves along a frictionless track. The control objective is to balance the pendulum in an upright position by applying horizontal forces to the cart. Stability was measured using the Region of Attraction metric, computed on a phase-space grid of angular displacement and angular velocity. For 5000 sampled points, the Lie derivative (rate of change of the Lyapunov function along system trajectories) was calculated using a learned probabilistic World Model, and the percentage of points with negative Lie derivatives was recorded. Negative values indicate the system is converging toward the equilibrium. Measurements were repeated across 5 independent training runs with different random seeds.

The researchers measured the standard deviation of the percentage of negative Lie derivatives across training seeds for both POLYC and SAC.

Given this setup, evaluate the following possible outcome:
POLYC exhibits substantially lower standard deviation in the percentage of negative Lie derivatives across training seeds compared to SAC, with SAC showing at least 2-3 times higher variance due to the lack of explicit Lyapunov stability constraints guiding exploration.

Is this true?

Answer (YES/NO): NO